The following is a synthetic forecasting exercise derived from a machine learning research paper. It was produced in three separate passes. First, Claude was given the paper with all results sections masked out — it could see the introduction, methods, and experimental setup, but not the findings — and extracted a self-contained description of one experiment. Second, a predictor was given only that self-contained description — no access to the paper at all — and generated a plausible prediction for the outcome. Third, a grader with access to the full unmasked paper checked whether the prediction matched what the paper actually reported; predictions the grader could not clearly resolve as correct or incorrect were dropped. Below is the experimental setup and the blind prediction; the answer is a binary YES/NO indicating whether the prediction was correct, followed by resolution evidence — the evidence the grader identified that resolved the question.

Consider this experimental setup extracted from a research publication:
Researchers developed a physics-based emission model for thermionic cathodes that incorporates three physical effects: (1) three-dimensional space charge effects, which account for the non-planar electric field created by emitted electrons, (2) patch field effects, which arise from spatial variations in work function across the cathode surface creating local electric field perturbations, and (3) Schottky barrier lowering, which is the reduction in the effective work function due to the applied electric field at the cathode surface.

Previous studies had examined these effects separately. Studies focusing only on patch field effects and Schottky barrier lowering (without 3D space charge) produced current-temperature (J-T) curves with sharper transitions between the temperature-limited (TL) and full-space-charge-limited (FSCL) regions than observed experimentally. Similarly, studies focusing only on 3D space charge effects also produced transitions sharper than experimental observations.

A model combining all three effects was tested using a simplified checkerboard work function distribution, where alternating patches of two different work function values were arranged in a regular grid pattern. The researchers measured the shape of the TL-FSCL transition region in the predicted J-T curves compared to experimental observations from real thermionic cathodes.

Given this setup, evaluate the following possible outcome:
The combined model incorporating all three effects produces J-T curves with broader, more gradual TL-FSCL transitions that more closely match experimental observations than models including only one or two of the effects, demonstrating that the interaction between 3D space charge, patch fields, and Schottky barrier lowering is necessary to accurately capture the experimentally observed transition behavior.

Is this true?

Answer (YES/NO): YES